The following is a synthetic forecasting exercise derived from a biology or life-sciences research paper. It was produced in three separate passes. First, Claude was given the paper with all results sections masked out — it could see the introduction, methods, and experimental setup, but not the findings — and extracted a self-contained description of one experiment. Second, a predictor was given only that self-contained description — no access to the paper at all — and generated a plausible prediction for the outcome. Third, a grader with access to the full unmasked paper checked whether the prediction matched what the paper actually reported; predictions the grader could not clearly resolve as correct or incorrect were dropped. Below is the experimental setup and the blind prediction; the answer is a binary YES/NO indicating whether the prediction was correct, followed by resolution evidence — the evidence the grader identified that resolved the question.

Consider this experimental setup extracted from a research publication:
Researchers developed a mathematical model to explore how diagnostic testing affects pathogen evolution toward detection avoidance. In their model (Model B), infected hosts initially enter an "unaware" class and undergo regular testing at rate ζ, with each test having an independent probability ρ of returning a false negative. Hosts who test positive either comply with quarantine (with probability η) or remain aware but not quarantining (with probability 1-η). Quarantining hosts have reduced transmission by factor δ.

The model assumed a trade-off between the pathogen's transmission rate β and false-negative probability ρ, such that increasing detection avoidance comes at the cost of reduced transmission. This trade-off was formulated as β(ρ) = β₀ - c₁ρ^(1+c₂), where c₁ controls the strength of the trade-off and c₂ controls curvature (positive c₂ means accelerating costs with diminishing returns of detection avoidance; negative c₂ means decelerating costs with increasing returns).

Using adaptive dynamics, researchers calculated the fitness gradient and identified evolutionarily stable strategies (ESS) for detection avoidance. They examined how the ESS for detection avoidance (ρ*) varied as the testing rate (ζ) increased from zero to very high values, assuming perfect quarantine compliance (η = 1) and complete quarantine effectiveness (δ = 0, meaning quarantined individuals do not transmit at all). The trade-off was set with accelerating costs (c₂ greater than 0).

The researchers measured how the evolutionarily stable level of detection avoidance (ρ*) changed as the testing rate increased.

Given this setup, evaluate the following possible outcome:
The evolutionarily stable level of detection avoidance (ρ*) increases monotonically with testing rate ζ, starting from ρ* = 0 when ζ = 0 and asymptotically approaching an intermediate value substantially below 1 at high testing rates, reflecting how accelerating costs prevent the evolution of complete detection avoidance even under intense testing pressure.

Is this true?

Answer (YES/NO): YES